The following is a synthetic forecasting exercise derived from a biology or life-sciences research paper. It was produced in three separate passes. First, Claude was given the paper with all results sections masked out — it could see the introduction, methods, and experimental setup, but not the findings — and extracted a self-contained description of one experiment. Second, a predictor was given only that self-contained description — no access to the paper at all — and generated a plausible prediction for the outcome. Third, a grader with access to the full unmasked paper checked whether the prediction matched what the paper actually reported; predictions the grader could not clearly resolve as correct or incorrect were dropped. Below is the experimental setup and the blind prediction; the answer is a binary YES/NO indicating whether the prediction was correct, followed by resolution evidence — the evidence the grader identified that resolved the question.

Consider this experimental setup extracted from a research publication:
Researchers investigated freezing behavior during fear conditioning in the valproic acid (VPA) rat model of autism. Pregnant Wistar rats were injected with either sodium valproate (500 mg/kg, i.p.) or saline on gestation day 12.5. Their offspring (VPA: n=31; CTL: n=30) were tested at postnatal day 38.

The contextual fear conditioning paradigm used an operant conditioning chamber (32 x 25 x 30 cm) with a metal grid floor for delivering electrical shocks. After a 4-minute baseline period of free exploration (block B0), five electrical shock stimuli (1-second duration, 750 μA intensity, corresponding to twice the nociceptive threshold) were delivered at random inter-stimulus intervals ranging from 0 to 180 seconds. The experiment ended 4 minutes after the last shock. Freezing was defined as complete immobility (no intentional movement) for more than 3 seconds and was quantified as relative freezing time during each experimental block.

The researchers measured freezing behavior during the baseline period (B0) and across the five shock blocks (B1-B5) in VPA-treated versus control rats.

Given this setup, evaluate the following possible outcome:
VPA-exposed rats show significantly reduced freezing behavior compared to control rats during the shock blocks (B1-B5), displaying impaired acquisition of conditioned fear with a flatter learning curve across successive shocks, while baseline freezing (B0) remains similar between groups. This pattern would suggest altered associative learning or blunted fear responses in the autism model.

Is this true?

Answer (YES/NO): NO